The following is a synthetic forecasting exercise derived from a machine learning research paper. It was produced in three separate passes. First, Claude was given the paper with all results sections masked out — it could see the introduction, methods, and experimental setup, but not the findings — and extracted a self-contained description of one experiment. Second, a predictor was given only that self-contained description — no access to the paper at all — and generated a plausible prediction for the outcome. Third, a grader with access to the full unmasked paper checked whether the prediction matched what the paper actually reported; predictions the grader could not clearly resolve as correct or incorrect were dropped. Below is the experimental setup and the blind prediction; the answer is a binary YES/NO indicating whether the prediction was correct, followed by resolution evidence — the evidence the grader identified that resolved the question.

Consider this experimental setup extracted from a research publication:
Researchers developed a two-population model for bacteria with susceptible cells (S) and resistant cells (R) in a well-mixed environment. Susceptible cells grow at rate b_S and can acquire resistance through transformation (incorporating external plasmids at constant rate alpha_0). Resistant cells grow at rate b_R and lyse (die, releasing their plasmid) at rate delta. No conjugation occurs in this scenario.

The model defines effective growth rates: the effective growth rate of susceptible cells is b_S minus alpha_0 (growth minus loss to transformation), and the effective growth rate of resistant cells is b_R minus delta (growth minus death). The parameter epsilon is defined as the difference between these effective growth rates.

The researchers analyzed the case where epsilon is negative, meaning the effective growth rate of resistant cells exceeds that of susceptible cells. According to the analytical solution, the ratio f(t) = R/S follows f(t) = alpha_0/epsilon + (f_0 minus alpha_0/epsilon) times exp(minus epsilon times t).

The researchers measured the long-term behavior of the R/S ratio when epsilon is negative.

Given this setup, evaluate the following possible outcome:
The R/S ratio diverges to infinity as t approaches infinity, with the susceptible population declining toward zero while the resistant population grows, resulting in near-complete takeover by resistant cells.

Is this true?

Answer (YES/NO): NO